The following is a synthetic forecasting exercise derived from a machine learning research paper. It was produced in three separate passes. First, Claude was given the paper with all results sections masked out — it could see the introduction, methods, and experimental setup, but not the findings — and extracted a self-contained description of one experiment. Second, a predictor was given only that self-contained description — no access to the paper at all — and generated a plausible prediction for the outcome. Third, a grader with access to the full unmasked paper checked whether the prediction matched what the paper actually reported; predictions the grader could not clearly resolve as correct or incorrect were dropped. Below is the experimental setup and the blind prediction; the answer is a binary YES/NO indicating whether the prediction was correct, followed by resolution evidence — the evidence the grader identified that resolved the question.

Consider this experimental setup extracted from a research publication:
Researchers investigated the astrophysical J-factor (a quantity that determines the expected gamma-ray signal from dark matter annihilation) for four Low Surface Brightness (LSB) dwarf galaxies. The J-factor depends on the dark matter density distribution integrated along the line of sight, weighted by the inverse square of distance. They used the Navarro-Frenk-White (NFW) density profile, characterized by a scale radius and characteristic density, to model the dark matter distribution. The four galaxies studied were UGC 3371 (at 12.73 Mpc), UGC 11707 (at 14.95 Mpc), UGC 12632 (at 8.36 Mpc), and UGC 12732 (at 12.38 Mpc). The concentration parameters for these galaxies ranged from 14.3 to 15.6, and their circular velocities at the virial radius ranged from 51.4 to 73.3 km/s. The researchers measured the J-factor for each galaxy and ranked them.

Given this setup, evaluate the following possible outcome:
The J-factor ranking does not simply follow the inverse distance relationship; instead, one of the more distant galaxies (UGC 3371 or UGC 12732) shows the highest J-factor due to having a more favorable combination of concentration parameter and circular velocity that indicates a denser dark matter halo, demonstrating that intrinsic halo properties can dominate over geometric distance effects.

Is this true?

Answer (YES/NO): YES